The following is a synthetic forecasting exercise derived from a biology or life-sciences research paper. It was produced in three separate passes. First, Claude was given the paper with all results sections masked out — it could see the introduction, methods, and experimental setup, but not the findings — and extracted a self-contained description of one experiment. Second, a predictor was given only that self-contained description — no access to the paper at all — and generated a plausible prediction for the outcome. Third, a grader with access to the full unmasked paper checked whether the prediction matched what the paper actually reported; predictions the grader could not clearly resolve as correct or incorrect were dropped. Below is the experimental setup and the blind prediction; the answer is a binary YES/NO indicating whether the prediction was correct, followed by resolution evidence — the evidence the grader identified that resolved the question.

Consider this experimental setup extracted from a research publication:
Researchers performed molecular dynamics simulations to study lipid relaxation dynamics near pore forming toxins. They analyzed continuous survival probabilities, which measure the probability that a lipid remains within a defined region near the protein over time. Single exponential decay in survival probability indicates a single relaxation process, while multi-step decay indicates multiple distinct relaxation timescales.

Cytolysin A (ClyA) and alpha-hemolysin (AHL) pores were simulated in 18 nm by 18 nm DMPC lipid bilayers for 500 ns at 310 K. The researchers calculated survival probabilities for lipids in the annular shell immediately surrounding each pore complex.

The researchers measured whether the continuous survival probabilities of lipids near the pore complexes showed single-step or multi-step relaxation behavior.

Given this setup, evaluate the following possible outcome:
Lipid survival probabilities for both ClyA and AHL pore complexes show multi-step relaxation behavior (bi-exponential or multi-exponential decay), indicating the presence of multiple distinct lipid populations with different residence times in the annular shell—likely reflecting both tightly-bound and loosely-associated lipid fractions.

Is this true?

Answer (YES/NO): YES